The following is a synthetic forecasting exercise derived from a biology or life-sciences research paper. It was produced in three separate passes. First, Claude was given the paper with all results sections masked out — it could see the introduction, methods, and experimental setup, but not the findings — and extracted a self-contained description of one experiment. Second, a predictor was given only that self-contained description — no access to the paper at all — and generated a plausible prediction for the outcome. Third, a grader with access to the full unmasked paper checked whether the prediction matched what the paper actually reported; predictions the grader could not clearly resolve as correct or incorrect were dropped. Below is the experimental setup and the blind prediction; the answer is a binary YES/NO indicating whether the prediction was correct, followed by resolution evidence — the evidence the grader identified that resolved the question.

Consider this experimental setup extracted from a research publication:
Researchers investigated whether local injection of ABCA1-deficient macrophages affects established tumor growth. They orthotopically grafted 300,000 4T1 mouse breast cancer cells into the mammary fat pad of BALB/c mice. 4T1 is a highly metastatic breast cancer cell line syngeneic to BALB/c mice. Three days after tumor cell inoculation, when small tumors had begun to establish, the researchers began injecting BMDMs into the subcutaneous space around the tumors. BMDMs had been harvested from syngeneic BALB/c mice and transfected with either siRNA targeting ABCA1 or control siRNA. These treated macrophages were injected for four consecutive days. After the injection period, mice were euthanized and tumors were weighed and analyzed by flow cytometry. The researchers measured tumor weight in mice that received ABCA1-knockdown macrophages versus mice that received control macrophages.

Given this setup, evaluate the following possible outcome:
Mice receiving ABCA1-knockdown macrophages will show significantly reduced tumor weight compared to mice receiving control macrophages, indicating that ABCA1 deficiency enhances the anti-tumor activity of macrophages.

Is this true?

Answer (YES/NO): NO